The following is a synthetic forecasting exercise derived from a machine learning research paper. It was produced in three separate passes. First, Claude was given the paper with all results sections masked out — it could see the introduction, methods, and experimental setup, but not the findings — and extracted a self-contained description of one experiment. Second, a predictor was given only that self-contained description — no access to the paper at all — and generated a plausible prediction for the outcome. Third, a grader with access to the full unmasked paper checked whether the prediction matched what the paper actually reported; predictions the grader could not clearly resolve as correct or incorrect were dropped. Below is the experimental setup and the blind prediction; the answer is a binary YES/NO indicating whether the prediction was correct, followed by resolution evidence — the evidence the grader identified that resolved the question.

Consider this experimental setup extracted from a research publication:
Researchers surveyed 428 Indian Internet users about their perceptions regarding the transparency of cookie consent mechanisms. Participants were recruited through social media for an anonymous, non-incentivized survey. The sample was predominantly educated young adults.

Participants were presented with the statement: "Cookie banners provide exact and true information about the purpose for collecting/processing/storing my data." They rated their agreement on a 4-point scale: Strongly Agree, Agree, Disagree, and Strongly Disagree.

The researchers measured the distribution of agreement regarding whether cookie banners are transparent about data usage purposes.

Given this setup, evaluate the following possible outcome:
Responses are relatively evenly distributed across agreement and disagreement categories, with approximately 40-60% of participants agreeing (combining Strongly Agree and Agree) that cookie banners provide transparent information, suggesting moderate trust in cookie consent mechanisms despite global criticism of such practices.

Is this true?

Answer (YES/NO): NO